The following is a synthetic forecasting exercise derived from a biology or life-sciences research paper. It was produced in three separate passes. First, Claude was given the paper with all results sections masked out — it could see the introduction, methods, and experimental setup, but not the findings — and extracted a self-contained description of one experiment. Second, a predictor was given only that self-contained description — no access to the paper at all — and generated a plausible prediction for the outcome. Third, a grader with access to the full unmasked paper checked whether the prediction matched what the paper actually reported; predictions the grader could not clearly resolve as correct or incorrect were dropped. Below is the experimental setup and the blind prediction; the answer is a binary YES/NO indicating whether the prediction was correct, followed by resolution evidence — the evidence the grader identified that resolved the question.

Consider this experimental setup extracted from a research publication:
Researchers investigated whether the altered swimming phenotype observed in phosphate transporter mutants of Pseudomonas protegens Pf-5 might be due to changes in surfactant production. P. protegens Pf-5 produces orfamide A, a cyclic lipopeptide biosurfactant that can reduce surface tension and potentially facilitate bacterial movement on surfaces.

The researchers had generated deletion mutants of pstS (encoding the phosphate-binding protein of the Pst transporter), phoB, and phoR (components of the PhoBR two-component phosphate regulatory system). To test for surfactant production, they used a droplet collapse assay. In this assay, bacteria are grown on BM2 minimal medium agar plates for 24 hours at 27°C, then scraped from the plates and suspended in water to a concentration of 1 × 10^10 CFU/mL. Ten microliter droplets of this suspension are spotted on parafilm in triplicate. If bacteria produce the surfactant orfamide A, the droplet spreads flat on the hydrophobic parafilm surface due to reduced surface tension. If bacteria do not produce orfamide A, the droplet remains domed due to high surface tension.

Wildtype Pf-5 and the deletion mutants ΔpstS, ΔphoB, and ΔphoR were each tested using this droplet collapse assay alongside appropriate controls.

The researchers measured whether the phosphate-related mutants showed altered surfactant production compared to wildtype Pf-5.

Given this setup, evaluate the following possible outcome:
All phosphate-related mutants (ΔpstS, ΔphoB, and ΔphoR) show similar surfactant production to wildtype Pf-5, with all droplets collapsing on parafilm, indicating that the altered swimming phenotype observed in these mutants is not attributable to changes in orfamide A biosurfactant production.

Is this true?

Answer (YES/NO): YES